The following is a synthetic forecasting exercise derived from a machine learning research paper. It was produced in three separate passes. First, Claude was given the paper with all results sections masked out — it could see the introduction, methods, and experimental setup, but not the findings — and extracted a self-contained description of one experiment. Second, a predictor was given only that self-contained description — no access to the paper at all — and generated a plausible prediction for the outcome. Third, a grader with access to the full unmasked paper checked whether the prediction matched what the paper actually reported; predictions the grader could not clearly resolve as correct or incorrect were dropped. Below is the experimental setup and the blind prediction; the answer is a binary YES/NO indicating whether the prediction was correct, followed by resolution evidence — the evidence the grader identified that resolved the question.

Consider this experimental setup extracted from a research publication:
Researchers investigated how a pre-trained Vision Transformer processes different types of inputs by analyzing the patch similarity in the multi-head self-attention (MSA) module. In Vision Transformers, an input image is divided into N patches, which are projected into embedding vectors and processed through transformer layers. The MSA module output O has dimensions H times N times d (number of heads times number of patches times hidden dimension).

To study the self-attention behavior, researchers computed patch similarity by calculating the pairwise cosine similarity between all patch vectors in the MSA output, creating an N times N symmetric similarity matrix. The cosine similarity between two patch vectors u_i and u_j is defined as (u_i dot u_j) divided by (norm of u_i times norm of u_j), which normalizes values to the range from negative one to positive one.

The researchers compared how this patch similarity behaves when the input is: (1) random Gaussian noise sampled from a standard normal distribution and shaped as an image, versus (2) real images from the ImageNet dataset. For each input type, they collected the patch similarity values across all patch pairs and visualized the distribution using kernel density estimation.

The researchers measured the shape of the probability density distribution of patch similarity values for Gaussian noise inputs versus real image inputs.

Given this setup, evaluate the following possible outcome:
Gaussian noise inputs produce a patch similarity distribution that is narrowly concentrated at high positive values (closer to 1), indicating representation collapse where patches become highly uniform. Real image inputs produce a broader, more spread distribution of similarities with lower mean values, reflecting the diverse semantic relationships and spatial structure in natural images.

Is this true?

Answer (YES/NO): NO